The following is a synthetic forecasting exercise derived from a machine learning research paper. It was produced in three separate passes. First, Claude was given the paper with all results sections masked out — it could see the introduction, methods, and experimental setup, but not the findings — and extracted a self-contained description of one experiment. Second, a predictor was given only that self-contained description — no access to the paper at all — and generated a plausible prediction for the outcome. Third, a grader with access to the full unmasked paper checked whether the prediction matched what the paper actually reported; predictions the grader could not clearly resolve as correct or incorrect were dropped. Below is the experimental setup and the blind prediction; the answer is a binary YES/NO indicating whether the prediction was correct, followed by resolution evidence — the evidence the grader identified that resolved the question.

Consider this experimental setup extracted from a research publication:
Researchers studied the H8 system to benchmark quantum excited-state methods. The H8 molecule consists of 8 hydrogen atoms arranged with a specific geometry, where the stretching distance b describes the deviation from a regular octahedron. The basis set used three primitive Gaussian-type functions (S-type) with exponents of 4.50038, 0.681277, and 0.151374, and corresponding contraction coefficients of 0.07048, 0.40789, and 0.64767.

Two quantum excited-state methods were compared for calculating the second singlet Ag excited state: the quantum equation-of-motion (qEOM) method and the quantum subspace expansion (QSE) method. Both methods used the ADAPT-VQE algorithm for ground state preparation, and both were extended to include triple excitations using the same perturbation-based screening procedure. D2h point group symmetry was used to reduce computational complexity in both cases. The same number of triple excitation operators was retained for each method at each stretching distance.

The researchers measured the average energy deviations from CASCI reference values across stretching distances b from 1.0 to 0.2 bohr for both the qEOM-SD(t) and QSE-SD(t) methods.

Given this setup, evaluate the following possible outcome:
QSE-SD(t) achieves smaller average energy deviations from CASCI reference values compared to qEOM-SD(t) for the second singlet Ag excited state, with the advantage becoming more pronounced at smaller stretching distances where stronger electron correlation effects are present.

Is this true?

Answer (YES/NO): NO